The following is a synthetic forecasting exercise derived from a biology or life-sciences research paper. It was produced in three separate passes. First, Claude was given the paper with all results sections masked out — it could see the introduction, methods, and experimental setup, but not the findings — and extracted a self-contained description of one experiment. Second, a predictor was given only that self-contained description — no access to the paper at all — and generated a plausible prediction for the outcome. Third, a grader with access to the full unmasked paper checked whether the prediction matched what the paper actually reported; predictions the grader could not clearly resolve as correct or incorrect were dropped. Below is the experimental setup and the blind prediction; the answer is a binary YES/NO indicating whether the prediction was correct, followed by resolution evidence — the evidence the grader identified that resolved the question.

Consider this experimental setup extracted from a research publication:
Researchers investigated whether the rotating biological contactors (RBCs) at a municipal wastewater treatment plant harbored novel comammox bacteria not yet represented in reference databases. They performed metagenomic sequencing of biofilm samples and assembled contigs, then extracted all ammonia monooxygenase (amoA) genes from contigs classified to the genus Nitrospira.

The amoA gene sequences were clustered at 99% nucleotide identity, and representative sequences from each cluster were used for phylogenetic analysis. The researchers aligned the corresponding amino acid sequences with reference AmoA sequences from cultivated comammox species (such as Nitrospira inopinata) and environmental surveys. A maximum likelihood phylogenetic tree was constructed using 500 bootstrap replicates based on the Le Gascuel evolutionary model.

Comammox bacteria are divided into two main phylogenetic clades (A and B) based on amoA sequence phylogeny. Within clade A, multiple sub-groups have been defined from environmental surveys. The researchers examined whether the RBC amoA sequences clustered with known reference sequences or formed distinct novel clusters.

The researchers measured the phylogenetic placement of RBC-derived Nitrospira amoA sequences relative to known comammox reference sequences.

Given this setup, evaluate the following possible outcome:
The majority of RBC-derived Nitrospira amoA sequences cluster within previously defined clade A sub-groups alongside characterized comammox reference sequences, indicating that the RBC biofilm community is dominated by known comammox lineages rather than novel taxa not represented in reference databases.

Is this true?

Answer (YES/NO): NO